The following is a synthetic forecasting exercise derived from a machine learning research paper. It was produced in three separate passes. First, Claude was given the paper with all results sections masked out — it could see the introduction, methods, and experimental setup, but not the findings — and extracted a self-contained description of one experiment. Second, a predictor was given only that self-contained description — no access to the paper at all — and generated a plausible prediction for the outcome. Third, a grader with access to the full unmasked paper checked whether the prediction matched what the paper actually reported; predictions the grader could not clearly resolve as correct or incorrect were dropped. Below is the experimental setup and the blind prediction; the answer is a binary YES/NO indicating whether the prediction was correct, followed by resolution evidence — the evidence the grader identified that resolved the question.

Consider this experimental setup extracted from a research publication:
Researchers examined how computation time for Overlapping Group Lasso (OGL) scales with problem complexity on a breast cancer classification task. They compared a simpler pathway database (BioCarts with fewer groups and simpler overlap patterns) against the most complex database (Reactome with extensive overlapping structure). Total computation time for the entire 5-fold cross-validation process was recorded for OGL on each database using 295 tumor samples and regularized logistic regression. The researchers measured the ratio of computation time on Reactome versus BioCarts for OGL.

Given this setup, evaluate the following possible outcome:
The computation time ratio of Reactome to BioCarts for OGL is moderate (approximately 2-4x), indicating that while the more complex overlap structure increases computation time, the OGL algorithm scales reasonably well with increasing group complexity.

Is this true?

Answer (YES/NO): NO